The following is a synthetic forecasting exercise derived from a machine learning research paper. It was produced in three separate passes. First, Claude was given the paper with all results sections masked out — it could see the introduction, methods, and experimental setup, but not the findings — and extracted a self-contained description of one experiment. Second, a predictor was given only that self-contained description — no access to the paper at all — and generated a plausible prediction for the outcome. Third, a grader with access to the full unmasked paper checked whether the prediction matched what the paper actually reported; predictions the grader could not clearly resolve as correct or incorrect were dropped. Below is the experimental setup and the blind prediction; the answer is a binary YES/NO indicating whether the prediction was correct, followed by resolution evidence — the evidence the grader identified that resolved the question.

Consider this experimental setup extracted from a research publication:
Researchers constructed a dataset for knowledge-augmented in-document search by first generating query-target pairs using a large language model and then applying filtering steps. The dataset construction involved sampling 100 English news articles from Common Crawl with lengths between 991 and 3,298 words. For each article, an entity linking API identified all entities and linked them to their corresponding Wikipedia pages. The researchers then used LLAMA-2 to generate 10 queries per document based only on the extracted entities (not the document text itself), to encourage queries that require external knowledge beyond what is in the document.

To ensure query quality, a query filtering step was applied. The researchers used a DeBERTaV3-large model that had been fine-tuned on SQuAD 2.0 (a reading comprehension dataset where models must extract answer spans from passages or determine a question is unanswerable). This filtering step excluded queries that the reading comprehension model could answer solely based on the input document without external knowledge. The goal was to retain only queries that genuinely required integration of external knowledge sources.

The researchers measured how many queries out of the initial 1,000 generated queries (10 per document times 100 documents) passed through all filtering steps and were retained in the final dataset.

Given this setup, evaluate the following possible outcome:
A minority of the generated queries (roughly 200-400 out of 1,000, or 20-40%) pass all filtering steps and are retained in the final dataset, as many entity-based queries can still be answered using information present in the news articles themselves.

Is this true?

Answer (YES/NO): NO